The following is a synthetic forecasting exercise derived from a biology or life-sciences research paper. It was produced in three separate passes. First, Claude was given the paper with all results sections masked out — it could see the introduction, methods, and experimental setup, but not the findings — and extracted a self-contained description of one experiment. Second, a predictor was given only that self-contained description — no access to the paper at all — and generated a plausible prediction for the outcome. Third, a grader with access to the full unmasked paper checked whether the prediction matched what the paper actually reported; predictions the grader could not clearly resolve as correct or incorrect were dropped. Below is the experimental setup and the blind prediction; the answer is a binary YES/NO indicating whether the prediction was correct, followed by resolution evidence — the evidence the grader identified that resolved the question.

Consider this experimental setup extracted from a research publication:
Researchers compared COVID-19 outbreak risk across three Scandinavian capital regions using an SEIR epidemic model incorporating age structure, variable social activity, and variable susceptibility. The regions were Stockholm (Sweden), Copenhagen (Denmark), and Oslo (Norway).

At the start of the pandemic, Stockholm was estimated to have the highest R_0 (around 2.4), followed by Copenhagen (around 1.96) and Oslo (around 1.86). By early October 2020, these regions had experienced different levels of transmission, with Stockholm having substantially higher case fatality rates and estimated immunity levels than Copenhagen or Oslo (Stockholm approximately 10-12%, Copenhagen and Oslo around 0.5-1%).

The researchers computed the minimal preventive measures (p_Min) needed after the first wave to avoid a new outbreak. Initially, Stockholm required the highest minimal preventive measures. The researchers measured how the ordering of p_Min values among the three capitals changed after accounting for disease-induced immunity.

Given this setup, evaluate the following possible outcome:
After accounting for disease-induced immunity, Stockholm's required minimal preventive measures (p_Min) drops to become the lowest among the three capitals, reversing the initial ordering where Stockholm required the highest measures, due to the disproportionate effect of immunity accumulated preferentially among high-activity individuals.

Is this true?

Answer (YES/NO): YES